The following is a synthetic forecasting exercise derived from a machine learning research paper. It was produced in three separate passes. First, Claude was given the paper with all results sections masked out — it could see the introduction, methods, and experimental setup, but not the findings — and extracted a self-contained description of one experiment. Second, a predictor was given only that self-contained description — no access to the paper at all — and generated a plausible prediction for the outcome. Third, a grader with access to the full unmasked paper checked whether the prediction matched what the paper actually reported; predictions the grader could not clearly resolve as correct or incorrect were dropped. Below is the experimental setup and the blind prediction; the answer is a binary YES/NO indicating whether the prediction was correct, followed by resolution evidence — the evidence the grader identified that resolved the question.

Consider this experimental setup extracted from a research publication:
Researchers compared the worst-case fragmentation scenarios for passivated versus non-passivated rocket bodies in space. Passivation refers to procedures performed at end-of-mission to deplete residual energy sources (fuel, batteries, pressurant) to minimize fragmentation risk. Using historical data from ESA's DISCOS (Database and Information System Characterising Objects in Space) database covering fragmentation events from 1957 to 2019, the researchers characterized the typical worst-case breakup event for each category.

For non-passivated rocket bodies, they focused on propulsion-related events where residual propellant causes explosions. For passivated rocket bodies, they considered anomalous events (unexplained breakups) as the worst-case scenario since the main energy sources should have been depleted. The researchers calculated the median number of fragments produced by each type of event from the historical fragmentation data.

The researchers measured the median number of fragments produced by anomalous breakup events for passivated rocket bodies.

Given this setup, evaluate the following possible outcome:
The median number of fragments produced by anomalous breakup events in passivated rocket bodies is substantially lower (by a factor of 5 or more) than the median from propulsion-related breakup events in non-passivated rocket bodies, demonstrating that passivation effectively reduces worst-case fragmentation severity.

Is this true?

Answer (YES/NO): NO